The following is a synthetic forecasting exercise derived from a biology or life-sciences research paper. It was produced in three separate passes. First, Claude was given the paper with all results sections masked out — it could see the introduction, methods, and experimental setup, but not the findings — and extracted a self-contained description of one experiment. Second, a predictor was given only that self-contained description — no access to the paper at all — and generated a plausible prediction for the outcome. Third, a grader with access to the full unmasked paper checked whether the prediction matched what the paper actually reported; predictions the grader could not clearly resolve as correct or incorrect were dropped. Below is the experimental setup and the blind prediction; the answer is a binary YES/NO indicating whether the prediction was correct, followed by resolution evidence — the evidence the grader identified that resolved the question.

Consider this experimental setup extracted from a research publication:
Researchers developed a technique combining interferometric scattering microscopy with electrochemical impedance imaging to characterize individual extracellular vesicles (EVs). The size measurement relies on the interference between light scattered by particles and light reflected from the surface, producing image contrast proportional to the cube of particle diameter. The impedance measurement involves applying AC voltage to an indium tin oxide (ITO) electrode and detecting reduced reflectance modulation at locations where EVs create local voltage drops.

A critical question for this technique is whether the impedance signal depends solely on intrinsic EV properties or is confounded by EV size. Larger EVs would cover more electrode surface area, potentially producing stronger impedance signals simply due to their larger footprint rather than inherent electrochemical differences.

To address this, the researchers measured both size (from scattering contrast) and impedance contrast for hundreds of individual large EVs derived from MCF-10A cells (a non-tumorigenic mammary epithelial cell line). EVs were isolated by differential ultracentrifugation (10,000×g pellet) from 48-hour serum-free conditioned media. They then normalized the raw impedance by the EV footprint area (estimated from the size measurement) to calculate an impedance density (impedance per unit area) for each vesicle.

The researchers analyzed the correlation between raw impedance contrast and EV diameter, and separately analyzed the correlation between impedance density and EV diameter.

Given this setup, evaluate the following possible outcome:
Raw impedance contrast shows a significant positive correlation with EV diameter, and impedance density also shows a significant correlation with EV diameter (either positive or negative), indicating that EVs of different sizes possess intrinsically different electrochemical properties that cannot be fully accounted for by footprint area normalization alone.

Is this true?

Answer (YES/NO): NO